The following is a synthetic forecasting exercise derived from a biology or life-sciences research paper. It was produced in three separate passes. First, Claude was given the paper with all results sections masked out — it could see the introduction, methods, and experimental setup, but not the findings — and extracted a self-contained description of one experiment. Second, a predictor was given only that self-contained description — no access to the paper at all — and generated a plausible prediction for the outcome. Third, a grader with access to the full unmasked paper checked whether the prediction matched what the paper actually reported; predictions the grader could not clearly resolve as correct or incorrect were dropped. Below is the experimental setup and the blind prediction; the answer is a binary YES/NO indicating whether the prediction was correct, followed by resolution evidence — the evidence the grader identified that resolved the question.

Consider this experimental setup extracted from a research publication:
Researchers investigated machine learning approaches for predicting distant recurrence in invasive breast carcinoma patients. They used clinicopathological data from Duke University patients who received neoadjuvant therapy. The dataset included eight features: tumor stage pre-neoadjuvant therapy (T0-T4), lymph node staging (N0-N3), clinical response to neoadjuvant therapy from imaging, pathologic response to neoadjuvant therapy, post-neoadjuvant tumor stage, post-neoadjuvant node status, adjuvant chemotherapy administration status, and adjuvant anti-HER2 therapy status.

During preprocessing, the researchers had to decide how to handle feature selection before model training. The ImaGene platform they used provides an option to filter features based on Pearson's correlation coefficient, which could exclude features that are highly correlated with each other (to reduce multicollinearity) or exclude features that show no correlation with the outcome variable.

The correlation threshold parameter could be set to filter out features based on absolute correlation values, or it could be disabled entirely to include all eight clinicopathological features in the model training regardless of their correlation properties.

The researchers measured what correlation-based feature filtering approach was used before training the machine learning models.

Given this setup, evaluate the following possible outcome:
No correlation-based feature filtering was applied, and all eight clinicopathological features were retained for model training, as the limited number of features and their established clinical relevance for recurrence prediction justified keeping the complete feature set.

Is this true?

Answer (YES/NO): YES